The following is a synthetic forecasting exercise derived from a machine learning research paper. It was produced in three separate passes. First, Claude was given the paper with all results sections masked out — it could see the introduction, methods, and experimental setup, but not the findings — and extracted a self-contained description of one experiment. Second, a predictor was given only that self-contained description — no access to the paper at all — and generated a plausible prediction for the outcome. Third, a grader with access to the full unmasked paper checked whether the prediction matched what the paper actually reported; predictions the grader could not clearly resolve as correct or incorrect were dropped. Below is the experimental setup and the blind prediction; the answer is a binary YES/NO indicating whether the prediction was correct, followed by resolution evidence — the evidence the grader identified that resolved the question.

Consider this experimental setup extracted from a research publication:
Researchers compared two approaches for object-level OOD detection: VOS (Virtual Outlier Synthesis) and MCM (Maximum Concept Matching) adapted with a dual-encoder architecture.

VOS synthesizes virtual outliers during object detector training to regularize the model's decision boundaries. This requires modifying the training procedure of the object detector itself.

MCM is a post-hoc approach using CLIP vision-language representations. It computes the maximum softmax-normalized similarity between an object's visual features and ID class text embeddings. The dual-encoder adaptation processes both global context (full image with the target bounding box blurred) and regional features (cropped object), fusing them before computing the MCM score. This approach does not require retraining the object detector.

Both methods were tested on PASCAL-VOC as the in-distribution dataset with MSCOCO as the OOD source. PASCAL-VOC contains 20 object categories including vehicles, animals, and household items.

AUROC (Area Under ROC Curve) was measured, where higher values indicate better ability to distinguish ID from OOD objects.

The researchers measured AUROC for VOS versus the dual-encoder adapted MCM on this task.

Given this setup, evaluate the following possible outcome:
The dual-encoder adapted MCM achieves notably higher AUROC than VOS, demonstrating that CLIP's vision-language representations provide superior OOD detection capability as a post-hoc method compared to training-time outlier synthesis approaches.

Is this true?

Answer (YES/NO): NO